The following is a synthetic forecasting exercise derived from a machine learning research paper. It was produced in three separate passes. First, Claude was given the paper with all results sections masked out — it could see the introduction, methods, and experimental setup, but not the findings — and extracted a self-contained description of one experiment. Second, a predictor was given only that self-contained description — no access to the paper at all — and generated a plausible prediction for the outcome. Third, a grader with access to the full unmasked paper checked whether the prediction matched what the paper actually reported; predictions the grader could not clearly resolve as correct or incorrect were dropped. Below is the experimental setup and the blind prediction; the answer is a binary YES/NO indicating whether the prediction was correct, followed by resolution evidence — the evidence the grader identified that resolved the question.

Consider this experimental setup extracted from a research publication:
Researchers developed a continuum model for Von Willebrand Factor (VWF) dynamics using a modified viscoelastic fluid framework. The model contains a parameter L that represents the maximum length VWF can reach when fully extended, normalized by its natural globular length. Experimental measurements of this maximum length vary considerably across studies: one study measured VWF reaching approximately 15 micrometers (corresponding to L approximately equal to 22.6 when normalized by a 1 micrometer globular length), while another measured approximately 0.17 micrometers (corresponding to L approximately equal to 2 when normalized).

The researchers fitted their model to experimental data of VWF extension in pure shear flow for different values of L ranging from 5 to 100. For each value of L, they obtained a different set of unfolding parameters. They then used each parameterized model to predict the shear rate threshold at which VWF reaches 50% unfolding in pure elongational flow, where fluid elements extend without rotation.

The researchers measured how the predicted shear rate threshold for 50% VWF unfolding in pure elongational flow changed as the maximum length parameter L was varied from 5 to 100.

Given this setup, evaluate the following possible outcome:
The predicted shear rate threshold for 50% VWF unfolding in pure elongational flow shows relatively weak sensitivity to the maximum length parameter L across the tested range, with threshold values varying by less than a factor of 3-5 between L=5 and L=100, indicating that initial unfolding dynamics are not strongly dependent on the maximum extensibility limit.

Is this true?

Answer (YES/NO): NO